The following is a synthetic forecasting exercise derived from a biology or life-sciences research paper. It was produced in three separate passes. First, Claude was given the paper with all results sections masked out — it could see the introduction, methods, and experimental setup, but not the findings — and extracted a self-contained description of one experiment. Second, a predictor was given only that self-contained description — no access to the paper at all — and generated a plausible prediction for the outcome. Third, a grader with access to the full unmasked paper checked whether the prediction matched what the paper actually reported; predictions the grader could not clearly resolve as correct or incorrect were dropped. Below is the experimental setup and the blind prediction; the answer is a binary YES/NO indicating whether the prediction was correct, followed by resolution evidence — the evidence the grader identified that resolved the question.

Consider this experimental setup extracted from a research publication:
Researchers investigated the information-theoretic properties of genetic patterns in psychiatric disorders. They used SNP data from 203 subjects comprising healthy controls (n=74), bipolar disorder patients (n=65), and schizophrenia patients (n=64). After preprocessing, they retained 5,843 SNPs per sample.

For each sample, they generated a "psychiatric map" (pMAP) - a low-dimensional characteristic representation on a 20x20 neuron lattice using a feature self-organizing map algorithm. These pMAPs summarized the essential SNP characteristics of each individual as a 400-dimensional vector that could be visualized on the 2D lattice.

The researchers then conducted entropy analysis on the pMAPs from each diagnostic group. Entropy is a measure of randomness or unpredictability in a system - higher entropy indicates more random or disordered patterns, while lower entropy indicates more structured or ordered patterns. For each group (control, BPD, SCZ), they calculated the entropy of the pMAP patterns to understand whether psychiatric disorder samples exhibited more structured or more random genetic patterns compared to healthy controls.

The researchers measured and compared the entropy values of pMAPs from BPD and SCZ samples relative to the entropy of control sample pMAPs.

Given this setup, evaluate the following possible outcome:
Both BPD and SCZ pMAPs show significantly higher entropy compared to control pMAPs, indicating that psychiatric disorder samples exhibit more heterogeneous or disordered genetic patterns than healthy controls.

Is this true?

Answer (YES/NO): NO